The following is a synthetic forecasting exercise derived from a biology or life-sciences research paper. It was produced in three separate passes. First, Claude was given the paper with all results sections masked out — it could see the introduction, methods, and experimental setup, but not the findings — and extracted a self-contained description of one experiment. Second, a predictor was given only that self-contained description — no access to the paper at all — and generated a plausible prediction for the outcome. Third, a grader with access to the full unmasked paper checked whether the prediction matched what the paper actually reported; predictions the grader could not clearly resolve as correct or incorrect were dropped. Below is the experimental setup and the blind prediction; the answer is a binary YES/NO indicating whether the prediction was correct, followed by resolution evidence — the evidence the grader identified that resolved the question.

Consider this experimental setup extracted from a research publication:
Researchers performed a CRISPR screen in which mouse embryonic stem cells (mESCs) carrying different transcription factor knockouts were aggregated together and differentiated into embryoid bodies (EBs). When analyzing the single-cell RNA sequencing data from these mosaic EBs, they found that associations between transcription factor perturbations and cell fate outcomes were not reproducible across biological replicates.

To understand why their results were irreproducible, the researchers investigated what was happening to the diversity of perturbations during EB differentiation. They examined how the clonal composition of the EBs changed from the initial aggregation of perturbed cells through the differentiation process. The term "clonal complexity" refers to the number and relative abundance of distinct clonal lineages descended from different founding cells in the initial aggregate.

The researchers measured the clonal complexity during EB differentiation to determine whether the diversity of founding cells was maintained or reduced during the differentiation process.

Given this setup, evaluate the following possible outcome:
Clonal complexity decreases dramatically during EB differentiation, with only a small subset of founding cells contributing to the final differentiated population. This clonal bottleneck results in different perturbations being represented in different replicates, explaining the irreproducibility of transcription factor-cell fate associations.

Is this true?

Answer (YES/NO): YES